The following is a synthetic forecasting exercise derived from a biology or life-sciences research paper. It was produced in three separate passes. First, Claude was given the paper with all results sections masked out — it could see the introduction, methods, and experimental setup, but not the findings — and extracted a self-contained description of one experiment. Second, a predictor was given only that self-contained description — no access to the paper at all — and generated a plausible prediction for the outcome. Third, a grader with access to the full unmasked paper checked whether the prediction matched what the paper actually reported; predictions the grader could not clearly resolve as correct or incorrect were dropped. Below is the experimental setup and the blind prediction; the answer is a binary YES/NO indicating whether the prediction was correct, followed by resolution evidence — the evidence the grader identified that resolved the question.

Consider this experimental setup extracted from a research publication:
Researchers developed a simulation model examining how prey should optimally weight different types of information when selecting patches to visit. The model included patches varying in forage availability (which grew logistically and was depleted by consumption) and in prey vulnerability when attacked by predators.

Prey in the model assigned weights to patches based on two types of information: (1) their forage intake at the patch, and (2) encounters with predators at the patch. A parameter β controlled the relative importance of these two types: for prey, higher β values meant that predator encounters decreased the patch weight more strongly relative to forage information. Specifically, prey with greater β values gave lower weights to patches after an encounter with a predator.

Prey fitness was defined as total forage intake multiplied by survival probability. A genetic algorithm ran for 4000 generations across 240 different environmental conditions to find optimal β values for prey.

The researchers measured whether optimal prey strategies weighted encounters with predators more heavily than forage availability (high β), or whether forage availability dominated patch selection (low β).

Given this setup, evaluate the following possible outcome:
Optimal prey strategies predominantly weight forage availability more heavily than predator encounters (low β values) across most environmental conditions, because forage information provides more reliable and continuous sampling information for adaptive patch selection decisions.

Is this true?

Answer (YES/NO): YES